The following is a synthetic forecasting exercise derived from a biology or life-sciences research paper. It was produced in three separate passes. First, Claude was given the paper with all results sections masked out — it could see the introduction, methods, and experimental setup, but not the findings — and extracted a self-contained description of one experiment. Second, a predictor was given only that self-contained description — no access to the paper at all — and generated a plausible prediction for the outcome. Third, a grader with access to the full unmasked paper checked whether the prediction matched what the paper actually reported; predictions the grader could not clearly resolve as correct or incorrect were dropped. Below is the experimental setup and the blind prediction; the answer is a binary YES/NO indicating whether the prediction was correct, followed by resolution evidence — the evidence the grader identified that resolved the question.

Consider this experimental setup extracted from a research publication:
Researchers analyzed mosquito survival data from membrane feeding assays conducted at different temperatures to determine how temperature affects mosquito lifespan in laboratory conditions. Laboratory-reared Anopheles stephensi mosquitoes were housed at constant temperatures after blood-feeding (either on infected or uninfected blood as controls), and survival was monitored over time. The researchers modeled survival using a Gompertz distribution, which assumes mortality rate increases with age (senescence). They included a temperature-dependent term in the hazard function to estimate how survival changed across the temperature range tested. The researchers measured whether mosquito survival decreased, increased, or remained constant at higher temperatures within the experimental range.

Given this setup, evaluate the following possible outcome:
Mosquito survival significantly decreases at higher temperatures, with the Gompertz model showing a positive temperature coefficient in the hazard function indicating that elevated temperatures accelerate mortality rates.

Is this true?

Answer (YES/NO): YES